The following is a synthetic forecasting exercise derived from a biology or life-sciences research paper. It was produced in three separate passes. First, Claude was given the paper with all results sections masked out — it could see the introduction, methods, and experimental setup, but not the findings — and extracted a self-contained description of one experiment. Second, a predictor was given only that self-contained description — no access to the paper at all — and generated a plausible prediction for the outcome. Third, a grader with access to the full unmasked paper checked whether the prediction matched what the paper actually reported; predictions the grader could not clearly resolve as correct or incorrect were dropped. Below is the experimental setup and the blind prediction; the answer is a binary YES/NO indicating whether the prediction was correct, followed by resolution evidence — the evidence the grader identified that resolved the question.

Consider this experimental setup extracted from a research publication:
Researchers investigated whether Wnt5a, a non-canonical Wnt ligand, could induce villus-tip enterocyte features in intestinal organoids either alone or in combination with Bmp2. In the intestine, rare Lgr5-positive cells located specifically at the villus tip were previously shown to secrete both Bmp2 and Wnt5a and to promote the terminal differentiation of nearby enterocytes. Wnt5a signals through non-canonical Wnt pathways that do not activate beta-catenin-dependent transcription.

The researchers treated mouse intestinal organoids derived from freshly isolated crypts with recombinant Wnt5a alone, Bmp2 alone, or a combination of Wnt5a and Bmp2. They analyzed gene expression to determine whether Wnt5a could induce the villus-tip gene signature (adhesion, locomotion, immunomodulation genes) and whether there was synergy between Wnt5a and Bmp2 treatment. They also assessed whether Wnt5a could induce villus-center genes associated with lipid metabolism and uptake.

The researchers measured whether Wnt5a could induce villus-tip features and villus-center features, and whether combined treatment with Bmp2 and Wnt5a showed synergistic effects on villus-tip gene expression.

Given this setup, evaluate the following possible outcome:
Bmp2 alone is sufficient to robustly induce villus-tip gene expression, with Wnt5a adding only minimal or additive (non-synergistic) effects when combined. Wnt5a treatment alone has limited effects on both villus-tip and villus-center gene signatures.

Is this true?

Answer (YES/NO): NO